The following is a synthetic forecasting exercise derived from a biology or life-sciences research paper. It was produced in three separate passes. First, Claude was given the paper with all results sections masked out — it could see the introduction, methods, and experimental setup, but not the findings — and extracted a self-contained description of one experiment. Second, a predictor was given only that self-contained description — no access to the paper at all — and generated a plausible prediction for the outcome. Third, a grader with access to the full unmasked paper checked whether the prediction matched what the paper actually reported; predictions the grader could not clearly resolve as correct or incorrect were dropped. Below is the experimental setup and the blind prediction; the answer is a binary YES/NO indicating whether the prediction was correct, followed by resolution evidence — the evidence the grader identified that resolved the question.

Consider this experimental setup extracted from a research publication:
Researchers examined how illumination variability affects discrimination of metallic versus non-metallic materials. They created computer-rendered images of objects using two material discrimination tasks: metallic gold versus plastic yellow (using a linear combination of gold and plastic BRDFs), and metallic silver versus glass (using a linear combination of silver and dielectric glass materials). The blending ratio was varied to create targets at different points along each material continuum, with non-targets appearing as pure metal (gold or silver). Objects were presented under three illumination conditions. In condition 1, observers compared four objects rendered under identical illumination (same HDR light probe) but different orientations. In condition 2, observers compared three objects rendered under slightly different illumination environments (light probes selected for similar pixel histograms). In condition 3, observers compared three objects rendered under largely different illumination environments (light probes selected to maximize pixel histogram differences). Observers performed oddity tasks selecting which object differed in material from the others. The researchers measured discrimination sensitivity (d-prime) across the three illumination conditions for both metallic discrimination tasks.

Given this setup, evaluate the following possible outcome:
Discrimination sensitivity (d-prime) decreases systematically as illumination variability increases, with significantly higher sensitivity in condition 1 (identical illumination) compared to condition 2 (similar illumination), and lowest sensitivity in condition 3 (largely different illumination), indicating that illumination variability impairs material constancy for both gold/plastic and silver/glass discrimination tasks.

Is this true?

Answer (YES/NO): YES